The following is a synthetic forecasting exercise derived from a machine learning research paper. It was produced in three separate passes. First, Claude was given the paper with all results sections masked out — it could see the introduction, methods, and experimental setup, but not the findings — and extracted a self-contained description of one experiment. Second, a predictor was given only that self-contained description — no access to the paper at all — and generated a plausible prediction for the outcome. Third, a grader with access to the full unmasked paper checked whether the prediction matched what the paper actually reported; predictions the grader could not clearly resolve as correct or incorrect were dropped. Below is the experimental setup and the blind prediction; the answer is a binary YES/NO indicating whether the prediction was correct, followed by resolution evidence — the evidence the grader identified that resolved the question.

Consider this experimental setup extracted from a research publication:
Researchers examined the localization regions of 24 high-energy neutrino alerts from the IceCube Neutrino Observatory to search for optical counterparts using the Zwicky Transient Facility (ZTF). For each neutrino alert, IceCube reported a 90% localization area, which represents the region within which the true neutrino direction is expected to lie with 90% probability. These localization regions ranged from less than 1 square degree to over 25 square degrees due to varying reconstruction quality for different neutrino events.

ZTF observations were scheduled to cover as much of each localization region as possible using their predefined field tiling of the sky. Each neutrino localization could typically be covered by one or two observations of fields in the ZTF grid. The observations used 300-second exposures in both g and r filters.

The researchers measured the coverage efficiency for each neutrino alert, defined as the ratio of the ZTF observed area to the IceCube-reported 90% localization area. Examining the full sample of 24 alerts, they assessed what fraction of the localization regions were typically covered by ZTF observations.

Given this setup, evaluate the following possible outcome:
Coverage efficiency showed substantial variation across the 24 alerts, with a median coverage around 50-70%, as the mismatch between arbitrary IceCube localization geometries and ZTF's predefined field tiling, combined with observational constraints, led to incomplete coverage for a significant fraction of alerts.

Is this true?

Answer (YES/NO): NO